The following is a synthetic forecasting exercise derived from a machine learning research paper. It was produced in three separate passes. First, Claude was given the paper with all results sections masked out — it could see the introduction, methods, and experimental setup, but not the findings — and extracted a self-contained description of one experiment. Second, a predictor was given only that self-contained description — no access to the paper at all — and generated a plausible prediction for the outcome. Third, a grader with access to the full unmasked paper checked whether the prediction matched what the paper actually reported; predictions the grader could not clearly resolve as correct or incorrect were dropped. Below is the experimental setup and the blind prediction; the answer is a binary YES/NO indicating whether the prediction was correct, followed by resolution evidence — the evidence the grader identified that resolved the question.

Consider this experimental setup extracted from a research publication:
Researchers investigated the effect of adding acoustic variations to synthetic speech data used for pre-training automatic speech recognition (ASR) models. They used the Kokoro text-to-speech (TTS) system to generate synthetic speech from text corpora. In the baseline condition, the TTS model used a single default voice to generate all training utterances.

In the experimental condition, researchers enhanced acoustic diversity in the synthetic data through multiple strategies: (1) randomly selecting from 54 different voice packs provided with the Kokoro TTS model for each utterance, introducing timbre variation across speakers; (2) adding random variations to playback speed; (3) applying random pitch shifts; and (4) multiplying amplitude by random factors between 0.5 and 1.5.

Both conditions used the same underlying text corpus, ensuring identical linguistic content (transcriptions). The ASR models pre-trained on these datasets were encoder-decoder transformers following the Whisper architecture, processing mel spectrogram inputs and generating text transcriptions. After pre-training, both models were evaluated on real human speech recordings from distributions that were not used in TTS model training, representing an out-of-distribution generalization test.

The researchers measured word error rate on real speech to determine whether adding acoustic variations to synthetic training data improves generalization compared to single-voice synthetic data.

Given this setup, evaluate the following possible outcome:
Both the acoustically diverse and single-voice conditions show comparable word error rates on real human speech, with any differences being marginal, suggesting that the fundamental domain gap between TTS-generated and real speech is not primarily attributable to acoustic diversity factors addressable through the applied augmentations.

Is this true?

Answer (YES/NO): NO